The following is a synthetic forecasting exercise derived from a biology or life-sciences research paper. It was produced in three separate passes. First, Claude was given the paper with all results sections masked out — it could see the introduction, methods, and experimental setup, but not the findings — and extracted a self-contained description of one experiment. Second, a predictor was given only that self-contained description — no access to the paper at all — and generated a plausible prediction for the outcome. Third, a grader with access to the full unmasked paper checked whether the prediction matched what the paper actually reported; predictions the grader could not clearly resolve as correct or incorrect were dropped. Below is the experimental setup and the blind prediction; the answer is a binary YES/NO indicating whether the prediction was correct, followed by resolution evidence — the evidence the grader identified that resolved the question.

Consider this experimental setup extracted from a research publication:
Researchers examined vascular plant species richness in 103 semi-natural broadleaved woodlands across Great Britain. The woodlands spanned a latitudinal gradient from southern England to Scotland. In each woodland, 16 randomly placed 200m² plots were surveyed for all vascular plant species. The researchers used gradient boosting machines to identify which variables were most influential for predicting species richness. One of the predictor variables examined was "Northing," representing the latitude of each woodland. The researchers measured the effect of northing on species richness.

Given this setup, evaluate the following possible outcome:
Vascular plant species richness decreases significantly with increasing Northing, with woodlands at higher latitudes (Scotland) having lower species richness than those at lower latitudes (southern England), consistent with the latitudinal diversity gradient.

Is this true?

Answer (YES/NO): NO